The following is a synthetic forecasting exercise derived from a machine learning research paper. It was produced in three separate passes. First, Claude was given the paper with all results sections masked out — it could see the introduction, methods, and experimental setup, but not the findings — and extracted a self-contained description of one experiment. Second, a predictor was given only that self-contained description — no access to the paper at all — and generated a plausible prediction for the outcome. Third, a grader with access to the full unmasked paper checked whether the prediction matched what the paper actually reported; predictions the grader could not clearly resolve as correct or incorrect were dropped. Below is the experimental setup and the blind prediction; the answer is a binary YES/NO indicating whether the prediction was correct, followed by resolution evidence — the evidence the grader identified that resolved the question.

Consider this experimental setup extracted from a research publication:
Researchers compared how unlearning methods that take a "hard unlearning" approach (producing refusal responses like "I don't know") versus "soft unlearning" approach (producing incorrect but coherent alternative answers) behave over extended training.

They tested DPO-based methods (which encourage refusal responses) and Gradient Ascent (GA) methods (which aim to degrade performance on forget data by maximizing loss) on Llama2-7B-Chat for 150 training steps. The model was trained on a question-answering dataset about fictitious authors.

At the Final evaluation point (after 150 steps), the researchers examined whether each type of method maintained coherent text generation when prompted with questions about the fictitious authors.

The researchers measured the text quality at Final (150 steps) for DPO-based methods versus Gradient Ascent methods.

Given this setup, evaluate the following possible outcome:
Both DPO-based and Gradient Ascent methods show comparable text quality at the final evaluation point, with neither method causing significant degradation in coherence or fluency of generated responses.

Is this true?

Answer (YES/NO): NO